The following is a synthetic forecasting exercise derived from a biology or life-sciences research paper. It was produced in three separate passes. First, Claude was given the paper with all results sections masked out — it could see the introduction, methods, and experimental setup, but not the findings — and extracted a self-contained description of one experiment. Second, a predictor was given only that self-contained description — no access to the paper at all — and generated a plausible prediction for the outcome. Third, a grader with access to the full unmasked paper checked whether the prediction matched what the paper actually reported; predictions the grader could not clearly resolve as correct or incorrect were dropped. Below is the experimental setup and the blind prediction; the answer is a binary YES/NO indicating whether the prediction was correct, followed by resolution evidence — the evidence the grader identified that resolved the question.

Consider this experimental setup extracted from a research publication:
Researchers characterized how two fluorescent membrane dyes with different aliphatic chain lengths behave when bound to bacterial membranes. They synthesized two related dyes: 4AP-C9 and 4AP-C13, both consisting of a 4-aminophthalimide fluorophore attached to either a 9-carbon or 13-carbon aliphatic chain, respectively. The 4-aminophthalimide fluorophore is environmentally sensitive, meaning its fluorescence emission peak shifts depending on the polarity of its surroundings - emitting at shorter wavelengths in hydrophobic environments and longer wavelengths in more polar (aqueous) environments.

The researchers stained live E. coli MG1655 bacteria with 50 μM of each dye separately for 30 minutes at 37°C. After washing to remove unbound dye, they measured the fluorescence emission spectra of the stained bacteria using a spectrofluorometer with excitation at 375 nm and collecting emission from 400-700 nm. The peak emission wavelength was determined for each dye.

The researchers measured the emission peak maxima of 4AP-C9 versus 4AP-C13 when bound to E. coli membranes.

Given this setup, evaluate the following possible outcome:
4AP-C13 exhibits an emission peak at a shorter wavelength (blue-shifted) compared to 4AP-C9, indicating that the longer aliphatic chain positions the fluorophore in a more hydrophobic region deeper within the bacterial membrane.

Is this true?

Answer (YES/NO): NO